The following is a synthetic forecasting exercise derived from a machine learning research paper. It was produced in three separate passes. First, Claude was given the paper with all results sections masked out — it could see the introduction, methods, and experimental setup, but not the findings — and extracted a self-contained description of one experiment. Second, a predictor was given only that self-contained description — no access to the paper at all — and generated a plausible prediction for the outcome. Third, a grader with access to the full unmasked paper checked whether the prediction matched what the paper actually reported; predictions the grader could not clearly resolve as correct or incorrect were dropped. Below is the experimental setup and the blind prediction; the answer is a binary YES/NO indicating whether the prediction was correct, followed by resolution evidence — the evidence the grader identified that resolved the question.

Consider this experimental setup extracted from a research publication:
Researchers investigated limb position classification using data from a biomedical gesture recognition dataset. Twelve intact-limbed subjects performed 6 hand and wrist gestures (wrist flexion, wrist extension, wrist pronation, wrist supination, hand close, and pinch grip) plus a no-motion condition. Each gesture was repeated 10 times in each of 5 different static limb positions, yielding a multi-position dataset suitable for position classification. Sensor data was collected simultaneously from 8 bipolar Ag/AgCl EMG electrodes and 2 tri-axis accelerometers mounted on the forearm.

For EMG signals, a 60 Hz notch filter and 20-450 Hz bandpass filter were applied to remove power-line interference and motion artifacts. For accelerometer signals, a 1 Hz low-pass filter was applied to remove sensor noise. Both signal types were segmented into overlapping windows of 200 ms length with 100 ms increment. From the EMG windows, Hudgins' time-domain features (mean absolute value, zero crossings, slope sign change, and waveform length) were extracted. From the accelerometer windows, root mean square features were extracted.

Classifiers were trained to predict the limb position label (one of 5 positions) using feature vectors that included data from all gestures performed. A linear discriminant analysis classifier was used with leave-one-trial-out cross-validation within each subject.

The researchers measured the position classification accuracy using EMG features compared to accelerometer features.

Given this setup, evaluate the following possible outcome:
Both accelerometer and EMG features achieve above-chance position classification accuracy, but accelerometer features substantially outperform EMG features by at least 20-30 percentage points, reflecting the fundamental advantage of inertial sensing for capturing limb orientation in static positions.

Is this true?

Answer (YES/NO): YES